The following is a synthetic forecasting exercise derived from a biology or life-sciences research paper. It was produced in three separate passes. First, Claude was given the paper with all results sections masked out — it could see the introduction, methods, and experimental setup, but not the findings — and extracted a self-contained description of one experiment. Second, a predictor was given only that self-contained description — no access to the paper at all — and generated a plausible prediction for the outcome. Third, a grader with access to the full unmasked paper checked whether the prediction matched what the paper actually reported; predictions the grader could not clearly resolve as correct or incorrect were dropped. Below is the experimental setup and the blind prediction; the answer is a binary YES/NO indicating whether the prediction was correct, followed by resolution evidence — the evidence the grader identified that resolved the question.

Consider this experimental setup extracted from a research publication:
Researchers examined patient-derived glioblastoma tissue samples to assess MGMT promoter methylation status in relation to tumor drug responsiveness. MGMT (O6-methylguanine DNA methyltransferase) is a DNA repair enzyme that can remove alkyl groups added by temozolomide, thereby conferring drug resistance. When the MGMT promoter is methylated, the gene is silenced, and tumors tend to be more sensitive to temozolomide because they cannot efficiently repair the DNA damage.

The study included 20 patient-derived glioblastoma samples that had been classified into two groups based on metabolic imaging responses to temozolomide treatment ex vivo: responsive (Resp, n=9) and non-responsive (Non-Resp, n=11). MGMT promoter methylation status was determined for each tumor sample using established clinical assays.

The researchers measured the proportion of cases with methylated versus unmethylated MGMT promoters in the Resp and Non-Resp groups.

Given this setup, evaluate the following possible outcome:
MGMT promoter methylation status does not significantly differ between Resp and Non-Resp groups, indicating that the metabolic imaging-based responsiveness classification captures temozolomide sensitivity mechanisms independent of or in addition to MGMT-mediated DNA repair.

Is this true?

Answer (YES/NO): NO